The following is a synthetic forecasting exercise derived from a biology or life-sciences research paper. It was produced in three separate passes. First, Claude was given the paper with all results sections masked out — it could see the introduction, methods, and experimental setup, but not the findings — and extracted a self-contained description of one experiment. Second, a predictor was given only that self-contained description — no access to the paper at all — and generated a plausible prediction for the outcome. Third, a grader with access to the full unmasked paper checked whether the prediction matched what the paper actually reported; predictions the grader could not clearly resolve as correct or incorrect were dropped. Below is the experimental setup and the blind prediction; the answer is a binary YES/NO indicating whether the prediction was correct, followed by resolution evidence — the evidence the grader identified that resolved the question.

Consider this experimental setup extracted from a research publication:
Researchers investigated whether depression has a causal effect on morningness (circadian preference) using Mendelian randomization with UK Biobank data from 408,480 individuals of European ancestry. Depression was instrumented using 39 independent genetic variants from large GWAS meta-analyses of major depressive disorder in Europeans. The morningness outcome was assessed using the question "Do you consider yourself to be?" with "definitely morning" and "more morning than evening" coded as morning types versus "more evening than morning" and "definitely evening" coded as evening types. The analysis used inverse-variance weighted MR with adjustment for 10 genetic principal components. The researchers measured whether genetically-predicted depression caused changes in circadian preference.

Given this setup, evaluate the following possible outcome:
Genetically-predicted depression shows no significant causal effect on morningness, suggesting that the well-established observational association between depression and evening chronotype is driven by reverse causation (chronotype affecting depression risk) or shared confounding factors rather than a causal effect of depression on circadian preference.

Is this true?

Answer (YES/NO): YES